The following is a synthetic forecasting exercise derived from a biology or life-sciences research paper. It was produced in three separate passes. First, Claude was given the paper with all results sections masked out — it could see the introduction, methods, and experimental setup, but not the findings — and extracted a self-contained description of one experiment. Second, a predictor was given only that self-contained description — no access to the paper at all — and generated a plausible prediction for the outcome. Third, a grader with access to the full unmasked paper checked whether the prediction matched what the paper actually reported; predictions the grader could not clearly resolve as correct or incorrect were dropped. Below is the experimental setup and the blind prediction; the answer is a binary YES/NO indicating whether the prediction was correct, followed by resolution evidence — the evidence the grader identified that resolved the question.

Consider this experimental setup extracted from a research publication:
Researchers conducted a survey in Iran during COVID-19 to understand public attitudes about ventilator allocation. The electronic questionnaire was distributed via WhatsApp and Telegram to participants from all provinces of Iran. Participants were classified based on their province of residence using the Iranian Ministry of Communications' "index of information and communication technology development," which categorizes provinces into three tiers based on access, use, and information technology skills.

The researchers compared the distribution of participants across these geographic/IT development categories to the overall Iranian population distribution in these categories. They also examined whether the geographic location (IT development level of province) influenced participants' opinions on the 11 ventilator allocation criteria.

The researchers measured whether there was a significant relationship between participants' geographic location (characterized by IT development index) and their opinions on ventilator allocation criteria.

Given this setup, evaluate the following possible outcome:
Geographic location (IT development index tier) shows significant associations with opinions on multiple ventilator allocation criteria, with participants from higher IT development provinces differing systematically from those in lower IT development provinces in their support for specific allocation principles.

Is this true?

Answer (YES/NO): NO